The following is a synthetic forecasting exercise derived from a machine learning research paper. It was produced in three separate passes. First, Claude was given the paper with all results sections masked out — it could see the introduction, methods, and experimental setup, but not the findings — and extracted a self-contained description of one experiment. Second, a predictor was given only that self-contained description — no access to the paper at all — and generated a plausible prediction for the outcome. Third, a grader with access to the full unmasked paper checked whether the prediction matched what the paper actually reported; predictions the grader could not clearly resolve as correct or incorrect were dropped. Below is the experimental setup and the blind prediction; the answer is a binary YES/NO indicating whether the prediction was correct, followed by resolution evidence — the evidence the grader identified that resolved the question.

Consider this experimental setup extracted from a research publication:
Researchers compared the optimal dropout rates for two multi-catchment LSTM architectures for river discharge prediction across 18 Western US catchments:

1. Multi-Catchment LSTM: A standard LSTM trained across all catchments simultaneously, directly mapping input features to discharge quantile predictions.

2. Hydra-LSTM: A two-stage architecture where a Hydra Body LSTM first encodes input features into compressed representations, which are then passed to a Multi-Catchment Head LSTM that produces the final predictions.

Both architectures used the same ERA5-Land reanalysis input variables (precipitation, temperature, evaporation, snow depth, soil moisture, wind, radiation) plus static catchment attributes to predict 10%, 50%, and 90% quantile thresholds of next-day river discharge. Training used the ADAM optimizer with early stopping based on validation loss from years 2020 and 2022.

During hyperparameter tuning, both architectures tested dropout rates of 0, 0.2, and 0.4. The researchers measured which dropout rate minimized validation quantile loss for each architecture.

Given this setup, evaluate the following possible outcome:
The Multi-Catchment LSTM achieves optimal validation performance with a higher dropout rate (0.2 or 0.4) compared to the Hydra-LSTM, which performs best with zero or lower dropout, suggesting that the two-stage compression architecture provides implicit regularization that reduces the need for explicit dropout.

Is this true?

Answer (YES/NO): YES